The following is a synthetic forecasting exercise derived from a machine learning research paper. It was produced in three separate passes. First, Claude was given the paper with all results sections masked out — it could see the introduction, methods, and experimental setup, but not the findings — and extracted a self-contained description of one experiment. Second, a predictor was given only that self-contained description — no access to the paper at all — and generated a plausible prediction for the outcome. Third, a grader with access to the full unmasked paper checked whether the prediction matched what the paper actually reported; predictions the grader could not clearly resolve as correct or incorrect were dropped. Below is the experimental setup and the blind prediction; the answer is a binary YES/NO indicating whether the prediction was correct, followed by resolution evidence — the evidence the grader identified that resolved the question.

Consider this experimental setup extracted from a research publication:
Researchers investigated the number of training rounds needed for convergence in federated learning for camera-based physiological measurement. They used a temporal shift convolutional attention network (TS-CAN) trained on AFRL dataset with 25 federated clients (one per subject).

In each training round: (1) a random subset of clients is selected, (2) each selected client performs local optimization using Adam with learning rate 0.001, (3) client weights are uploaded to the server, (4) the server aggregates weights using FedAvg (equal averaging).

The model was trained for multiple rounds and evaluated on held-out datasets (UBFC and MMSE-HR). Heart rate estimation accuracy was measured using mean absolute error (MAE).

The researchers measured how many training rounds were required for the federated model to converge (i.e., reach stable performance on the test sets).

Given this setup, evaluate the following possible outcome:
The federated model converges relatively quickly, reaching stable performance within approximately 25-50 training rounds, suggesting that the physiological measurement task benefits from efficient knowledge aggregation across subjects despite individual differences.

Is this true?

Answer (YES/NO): NO